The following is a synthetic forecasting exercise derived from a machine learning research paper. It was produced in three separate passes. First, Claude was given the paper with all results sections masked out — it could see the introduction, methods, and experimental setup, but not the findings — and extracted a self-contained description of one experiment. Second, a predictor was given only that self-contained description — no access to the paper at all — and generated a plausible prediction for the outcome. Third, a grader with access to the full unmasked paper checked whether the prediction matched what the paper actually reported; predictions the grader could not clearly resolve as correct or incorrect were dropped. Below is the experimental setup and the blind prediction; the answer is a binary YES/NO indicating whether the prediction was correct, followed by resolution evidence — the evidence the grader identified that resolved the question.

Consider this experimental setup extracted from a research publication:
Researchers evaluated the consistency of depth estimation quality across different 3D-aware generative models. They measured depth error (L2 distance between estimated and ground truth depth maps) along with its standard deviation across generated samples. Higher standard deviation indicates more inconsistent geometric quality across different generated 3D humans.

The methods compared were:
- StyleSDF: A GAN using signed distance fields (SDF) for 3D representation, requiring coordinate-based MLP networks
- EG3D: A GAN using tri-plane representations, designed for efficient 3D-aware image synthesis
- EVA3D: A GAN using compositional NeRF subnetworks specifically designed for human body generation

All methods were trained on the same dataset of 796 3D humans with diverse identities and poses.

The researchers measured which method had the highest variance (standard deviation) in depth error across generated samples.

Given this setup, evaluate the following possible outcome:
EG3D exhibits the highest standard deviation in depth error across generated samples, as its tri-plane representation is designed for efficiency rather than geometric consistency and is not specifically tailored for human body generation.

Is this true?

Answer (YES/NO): NO